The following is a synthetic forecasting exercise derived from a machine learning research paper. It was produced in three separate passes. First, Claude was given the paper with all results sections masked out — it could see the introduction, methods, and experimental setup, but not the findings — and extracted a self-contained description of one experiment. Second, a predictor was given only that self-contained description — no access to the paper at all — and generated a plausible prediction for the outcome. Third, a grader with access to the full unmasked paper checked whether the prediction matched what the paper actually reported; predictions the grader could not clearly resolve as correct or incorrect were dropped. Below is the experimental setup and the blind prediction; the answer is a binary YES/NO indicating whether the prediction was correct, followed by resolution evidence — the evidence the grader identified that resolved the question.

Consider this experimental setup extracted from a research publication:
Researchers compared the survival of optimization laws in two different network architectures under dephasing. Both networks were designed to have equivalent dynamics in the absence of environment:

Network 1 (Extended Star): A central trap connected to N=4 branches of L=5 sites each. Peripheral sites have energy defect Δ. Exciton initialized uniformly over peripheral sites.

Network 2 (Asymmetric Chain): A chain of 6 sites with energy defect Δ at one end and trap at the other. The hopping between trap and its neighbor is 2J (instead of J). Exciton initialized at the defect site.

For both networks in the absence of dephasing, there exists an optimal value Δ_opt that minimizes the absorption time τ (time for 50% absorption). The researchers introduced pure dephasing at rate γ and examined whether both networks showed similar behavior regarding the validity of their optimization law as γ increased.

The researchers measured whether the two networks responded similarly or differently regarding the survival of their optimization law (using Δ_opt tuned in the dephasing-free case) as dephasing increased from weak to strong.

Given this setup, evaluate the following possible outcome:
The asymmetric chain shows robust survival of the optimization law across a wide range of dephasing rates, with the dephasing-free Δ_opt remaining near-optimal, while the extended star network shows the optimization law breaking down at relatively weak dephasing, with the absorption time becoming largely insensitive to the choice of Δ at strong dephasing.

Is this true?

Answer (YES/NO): NO